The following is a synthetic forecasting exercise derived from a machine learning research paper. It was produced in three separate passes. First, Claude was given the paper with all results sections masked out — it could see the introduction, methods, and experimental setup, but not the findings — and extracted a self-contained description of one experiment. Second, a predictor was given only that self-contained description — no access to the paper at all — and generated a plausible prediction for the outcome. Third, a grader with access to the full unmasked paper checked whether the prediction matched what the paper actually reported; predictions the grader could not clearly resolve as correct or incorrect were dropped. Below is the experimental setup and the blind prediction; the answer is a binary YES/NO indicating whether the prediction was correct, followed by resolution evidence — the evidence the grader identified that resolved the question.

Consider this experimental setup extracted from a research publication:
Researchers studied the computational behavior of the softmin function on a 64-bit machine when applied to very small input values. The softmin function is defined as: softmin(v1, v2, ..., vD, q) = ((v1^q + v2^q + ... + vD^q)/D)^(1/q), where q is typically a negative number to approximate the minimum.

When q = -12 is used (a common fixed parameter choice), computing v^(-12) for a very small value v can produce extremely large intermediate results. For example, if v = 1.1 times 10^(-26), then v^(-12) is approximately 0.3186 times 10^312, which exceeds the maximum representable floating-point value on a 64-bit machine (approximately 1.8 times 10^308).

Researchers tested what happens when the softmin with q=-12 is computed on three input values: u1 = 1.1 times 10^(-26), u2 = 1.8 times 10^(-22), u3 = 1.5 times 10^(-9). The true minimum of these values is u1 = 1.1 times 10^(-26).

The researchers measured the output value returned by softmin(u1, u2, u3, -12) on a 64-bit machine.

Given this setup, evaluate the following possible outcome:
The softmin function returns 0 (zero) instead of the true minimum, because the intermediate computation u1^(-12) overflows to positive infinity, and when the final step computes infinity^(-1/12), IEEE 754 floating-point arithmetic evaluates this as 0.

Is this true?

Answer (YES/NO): YES